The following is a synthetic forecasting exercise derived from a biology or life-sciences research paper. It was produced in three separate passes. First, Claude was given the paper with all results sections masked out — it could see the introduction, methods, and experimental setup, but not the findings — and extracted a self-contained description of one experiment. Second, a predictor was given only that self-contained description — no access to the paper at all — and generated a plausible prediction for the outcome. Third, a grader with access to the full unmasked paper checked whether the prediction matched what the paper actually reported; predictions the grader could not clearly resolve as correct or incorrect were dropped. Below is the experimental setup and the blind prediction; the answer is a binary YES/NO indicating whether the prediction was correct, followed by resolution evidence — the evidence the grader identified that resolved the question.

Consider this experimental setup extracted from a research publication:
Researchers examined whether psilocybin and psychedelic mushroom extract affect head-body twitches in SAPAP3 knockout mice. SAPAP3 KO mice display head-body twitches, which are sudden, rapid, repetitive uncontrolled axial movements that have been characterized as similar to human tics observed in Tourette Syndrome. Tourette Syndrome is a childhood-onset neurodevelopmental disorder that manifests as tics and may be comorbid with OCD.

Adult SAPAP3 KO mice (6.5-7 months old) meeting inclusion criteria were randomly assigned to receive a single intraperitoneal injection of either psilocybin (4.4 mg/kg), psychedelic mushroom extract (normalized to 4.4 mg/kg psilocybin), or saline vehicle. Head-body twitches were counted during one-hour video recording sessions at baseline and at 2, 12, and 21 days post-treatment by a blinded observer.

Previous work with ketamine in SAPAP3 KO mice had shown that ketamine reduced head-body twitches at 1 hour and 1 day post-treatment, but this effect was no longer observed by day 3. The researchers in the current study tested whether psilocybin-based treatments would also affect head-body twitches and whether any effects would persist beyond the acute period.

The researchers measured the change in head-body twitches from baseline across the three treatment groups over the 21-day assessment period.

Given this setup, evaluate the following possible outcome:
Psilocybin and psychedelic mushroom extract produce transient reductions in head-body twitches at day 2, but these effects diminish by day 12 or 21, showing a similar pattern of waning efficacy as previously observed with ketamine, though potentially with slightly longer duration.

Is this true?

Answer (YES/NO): NO